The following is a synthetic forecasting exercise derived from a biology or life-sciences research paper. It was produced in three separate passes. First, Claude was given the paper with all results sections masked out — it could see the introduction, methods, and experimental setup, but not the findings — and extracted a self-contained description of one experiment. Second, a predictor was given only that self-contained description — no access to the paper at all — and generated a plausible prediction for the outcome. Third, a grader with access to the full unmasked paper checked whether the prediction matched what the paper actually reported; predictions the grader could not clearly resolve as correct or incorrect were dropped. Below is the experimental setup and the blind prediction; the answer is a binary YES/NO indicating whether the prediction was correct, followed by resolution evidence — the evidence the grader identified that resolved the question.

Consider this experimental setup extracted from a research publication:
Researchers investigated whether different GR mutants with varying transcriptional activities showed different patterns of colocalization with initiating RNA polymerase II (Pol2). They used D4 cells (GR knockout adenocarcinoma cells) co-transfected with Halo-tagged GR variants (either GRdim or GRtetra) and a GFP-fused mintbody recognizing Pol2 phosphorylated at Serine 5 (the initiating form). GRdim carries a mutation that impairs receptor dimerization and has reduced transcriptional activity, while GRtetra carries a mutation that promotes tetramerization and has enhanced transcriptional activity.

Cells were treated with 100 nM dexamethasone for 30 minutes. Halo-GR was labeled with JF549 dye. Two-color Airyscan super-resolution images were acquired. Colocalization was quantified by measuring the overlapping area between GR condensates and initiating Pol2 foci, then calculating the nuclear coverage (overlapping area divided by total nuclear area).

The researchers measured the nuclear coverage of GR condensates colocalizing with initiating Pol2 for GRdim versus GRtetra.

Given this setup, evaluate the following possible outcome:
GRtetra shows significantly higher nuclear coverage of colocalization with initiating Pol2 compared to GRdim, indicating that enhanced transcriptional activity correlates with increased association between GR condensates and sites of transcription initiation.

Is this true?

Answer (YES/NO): NO